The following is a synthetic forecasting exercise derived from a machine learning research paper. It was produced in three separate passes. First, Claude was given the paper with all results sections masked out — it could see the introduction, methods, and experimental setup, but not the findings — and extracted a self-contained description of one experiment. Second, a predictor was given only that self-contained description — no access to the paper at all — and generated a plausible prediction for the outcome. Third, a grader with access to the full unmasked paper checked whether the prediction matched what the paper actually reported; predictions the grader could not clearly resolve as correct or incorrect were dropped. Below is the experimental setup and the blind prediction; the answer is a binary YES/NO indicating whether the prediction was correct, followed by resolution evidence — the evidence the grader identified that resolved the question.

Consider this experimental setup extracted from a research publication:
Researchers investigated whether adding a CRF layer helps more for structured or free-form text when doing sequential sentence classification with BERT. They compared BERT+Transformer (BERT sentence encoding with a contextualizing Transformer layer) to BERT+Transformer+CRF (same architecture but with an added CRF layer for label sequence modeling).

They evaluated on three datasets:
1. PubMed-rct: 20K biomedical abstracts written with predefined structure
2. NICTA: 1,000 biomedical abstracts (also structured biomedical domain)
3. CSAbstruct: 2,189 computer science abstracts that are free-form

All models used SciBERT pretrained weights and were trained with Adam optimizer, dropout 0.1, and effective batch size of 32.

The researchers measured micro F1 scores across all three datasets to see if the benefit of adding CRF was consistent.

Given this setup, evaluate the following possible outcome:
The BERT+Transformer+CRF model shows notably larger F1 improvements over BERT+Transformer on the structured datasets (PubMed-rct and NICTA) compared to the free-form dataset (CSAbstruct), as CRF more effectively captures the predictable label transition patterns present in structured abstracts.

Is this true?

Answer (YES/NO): YES